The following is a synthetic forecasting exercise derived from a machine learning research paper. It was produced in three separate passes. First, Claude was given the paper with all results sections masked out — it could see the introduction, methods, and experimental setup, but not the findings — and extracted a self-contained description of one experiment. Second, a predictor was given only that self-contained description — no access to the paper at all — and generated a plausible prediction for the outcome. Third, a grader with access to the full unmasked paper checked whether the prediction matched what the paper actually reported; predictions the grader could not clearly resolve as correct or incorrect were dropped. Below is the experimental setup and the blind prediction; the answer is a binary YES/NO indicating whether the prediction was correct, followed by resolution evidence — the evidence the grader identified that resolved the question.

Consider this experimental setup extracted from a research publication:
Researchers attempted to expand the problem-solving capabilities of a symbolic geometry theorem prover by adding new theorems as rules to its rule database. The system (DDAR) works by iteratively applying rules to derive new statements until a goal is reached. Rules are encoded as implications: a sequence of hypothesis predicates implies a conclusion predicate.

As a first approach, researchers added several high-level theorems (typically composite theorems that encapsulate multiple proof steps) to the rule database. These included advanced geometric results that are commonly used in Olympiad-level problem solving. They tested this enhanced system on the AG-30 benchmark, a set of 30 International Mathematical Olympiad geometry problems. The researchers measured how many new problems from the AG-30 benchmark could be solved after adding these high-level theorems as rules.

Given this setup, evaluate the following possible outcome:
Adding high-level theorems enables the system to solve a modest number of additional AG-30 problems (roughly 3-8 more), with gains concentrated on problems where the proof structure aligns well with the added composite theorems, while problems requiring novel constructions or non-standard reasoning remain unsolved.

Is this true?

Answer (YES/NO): NO